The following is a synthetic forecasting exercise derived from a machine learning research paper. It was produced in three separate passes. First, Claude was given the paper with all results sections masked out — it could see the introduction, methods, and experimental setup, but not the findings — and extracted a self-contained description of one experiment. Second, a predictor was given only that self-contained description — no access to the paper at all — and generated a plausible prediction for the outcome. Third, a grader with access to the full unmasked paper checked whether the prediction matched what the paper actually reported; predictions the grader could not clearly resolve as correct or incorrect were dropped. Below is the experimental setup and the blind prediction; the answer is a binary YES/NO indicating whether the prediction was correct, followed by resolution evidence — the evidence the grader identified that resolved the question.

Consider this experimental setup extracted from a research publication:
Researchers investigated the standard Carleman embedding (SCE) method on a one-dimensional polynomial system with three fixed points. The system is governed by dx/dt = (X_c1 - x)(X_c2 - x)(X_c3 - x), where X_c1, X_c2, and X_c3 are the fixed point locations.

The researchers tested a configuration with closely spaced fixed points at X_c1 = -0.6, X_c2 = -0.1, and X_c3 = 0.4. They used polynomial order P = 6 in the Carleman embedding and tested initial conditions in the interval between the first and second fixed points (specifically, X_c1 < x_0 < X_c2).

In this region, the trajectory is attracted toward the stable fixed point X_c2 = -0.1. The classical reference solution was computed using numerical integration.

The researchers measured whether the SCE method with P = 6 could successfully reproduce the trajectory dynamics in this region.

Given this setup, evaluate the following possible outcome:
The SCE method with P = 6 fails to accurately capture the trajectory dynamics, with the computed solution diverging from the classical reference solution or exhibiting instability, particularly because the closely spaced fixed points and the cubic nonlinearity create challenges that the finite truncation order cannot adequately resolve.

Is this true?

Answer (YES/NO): YES